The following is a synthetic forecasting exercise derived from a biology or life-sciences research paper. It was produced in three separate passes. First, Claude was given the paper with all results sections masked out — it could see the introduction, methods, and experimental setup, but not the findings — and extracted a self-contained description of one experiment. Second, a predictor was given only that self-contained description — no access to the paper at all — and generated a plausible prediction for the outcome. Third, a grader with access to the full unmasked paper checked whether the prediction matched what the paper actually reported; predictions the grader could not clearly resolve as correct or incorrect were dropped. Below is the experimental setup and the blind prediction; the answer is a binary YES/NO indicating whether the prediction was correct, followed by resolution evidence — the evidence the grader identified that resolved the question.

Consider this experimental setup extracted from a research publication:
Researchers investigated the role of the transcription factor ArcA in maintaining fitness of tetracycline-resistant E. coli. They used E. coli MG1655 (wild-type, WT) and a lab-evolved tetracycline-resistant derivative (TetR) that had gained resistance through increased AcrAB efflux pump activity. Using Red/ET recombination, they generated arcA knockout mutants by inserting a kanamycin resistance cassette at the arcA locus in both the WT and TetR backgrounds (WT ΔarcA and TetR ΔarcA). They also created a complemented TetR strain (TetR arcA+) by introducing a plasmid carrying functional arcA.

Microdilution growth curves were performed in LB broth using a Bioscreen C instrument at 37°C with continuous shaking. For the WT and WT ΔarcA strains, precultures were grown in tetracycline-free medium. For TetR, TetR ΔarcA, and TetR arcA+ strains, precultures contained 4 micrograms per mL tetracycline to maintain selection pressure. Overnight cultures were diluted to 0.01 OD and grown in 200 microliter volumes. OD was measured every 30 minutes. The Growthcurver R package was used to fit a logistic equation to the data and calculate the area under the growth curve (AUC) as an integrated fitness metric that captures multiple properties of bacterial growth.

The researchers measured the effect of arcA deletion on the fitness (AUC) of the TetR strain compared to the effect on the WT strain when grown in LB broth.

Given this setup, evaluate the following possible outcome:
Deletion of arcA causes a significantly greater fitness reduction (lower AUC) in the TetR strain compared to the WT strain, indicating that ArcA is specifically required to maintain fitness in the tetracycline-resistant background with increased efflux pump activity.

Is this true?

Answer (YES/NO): YES